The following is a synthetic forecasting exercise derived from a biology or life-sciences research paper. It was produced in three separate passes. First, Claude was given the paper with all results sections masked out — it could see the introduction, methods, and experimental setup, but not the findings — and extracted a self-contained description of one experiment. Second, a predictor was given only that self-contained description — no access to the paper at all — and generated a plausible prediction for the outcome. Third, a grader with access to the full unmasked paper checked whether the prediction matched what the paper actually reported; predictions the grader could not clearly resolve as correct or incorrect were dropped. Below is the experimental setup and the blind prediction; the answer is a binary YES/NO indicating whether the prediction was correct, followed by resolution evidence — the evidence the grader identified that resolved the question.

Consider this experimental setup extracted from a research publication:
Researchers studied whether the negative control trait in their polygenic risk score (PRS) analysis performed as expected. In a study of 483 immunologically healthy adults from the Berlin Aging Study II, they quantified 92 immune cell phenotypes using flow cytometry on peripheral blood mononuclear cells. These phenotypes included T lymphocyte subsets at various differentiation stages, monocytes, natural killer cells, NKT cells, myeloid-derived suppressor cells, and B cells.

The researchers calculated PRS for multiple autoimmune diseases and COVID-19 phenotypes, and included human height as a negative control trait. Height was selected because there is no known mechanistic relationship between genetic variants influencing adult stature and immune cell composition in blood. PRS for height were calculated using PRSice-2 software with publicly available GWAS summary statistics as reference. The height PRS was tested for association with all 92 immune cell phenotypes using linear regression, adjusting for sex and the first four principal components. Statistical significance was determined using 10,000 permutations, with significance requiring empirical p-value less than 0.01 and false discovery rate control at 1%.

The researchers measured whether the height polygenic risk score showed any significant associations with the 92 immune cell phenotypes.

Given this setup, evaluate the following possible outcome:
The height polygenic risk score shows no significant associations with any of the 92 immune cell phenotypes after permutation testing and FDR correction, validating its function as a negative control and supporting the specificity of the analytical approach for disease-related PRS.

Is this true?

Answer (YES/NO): YES